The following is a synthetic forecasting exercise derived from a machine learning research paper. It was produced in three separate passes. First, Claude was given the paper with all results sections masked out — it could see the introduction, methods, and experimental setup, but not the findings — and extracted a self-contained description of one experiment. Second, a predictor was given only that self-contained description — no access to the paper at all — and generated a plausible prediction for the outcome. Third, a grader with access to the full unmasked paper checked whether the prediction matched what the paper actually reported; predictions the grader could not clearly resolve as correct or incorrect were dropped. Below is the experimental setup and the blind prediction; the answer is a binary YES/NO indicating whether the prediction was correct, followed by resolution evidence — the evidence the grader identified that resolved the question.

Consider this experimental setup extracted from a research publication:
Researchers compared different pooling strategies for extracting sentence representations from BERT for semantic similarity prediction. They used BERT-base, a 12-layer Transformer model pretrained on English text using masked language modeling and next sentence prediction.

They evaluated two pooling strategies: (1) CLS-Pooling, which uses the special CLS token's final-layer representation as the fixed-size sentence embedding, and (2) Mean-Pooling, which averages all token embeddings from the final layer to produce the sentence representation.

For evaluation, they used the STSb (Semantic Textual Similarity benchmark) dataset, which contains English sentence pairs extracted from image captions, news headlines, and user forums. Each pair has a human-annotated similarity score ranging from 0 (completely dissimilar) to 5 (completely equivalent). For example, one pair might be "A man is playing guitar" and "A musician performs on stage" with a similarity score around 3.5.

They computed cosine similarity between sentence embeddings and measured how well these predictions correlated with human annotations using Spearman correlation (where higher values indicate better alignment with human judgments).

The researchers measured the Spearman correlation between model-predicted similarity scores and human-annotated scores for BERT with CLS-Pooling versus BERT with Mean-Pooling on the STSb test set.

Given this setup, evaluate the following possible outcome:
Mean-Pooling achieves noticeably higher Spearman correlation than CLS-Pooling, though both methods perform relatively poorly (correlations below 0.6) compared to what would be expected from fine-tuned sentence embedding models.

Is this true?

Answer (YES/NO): YES